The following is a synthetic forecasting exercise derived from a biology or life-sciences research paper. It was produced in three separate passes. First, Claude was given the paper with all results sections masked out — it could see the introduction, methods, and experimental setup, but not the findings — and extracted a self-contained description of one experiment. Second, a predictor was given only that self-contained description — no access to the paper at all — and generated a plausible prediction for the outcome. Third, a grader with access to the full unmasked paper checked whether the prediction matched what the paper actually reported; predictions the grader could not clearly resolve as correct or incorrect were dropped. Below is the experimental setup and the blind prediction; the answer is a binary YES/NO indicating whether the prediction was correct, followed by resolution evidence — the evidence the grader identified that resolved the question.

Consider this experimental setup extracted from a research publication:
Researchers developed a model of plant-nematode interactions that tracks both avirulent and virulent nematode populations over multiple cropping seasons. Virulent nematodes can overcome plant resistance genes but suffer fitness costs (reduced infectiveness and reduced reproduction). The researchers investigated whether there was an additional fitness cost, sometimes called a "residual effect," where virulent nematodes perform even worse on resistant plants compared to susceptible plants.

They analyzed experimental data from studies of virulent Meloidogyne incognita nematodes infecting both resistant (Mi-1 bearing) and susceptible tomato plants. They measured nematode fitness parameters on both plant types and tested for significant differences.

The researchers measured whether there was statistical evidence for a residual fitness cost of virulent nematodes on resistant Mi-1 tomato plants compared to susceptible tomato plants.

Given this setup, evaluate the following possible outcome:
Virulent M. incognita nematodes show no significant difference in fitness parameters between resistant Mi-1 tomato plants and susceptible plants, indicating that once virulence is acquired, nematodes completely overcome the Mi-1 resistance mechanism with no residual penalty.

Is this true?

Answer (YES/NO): YES